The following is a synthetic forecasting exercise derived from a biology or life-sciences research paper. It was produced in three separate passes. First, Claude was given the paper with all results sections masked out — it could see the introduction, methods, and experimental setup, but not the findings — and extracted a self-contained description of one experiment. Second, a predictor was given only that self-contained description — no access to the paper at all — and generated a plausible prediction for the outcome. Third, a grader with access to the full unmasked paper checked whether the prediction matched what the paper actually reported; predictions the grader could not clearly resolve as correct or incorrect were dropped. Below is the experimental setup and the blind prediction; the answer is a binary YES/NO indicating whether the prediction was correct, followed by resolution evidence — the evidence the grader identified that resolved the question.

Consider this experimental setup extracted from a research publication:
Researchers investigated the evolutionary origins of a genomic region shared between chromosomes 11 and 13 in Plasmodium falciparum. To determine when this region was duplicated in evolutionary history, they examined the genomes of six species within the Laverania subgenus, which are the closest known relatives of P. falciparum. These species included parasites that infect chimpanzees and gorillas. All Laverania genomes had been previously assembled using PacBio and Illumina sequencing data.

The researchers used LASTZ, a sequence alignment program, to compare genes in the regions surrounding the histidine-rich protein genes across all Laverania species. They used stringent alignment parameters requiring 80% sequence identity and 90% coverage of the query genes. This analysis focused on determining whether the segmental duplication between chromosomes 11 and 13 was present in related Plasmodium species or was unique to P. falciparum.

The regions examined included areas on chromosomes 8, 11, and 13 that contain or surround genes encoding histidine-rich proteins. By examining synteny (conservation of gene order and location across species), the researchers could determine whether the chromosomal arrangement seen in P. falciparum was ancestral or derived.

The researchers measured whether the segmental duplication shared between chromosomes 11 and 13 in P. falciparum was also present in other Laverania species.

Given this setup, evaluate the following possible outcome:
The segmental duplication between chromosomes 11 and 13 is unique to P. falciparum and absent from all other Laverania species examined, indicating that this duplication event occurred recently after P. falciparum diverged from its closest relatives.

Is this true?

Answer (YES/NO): NO